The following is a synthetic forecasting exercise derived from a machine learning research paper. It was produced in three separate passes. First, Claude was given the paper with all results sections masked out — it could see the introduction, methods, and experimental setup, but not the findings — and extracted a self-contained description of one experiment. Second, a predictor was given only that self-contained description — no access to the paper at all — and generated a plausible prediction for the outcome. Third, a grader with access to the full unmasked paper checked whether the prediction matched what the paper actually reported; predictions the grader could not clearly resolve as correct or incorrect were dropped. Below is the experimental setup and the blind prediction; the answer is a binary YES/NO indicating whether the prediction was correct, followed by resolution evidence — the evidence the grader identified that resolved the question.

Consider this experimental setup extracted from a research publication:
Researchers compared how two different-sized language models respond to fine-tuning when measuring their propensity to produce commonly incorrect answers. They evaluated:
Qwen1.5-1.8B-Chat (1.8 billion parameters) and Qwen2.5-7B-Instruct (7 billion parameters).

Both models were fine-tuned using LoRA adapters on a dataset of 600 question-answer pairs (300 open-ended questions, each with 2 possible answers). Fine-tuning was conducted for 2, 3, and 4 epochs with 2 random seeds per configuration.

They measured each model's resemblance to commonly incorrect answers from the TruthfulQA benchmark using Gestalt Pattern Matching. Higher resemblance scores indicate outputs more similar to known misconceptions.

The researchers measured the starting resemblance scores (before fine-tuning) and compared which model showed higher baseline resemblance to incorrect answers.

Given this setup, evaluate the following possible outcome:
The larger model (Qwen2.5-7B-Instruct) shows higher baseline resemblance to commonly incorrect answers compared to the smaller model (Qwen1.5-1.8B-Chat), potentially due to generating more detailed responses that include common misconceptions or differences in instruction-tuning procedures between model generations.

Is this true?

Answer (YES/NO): NO